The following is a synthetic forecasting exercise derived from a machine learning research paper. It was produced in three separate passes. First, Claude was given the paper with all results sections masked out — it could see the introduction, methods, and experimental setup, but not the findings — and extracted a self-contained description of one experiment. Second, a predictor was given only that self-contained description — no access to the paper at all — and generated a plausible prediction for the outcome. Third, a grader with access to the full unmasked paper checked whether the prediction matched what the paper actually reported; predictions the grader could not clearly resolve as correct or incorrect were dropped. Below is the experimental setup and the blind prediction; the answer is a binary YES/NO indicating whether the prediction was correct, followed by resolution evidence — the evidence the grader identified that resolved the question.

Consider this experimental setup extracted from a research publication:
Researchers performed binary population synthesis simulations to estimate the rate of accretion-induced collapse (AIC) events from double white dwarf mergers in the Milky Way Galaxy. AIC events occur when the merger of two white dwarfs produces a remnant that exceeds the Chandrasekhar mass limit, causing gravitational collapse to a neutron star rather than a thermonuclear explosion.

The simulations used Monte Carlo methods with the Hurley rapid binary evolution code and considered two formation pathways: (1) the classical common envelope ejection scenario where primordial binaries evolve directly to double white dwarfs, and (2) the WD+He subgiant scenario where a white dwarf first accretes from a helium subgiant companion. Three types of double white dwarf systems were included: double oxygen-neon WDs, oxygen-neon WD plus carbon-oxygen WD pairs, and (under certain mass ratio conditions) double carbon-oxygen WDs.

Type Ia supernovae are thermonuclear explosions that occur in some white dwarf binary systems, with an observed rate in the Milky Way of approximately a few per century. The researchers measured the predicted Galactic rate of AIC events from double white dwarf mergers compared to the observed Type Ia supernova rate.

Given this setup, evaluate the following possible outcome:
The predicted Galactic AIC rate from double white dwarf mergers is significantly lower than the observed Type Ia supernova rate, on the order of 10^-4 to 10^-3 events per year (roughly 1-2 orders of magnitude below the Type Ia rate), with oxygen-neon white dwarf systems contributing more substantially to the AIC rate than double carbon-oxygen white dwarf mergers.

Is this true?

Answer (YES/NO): NO